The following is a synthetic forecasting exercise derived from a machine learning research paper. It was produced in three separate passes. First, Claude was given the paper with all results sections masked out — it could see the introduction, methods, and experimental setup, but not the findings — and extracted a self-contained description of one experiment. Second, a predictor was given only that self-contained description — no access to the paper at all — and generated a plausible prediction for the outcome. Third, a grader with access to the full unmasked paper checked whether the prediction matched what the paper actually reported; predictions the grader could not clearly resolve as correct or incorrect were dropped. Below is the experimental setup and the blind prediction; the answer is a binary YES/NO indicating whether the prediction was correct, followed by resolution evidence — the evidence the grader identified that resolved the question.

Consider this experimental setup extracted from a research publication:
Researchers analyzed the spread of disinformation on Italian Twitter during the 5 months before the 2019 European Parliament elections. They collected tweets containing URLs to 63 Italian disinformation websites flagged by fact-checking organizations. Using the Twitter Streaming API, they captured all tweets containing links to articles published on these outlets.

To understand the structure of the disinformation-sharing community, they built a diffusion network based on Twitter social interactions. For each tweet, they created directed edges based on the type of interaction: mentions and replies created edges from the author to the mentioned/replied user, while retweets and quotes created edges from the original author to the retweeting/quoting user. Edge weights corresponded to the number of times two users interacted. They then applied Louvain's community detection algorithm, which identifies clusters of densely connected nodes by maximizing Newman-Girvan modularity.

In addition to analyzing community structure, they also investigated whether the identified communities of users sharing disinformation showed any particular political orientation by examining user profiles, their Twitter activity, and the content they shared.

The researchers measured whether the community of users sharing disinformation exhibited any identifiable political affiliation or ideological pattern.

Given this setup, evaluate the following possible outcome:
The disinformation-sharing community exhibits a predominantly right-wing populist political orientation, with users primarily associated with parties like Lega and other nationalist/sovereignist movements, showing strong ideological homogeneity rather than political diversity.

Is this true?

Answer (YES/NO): YES